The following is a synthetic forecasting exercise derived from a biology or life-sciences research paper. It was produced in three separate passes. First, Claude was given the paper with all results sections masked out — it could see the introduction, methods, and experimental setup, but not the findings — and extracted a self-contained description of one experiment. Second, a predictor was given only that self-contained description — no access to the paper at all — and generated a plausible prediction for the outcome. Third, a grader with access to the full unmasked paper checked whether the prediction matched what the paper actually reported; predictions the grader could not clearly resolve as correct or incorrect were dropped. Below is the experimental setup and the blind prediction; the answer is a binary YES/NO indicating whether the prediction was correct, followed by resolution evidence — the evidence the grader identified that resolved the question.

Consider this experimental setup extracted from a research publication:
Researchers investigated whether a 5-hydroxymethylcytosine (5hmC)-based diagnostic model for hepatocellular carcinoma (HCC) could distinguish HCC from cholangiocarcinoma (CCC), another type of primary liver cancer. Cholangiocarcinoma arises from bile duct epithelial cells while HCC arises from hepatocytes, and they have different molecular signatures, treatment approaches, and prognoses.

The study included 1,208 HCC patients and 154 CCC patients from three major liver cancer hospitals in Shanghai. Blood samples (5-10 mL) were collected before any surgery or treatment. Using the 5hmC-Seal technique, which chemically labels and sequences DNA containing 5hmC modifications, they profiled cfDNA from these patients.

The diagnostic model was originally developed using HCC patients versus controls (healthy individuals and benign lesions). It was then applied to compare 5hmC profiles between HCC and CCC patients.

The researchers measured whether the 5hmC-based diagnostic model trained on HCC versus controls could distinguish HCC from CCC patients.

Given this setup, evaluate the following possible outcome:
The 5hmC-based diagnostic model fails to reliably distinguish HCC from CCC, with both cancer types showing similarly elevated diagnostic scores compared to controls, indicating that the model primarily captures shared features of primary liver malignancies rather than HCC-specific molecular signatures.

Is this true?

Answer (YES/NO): NO